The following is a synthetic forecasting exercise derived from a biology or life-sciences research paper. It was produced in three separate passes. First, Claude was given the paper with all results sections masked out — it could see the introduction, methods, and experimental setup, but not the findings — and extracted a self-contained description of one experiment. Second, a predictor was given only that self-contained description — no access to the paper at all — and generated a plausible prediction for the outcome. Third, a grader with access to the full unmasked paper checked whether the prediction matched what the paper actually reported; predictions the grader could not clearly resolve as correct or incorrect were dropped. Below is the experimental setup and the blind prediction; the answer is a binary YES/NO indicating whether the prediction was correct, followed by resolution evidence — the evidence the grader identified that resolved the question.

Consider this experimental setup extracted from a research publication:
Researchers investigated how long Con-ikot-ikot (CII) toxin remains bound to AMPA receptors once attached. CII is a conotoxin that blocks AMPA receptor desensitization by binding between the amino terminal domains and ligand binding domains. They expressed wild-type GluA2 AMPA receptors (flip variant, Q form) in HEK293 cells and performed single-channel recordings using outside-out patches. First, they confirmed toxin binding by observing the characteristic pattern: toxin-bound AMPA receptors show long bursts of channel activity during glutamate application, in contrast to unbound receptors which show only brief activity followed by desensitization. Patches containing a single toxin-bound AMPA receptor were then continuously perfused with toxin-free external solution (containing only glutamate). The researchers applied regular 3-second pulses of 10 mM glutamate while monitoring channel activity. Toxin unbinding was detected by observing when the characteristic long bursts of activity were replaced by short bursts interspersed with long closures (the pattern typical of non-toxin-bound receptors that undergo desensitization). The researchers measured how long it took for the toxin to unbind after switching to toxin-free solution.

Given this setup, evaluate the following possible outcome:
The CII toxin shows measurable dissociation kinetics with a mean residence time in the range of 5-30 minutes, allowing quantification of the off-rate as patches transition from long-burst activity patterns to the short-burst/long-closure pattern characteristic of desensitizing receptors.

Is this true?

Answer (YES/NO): YES